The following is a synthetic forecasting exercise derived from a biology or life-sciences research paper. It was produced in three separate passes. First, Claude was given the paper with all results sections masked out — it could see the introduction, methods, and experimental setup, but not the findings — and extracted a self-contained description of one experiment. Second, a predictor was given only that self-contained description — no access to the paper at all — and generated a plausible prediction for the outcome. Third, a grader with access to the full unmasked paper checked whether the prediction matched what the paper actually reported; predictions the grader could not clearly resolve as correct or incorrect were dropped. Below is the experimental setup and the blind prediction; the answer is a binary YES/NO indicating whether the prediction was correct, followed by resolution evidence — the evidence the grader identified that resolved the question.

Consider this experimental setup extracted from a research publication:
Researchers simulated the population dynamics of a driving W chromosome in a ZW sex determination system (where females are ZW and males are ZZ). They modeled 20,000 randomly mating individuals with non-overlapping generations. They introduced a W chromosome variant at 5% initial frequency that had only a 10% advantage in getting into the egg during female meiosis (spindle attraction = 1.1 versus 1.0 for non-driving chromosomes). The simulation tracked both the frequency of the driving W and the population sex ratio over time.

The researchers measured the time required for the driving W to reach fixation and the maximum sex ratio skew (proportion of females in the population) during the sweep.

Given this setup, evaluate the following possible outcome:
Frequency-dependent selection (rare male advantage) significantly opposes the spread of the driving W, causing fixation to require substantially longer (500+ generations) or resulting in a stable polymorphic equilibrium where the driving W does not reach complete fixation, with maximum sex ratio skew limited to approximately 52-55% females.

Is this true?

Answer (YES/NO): NO